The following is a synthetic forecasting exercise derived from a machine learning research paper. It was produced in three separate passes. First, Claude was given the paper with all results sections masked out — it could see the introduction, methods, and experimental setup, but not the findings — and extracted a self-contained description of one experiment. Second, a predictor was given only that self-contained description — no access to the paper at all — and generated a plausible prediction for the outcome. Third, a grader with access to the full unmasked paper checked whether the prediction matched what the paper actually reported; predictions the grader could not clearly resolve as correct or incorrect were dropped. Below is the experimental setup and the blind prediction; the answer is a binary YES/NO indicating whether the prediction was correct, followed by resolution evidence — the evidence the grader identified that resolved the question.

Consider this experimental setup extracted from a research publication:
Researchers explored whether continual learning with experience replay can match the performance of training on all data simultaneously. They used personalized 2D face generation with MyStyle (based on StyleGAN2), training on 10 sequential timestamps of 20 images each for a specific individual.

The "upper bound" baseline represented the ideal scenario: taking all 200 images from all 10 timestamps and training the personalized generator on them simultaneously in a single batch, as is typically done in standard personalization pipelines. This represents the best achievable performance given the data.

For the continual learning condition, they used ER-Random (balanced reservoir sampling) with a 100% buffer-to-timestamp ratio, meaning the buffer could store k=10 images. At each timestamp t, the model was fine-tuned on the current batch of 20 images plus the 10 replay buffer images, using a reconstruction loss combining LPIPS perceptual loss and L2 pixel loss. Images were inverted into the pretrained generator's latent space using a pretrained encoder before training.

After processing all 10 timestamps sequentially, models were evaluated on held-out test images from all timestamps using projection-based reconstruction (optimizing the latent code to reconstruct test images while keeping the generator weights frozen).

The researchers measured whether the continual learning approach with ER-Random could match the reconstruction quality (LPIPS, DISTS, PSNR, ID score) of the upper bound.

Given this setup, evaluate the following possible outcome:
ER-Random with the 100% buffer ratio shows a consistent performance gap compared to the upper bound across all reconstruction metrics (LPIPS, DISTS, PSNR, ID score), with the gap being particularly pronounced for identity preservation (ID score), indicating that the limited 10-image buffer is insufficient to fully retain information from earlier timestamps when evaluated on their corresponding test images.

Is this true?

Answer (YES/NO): NO